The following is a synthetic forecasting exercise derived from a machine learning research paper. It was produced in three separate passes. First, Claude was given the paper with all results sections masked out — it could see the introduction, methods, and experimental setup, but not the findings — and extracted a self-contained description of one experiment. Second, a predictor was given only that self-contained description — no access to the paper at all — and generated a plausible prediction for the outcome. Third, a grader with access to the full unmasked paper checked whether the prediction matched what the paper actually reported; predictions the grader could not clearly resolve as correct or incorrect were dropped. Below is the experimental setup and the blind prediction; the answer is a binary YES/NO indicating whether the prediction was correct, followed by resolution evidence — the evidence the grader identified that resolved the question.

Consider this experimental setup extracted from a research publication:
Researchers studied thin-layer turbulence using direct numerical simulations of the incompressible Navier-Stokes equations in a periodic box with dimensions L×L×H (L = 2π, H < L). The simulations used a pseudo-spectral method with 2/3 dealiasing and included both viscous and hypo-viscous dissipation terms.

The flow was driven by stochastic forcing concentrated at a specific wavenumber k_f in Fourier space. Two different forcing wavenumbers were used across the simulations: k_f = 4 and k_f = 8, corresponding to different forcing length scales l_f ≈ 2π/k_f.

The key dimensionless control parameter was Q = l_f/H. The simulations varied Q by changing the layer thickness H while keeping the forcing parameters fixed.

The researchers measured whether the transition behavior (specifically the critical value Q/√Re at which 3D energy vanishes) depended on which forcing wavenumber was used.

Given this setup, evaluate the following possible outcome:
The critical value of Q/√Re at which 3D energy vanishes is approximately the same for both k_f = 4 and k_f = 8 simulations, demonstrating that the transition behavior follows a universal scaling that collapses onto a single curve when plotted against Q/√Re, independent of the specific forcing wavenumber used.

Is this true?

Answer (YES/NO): YES